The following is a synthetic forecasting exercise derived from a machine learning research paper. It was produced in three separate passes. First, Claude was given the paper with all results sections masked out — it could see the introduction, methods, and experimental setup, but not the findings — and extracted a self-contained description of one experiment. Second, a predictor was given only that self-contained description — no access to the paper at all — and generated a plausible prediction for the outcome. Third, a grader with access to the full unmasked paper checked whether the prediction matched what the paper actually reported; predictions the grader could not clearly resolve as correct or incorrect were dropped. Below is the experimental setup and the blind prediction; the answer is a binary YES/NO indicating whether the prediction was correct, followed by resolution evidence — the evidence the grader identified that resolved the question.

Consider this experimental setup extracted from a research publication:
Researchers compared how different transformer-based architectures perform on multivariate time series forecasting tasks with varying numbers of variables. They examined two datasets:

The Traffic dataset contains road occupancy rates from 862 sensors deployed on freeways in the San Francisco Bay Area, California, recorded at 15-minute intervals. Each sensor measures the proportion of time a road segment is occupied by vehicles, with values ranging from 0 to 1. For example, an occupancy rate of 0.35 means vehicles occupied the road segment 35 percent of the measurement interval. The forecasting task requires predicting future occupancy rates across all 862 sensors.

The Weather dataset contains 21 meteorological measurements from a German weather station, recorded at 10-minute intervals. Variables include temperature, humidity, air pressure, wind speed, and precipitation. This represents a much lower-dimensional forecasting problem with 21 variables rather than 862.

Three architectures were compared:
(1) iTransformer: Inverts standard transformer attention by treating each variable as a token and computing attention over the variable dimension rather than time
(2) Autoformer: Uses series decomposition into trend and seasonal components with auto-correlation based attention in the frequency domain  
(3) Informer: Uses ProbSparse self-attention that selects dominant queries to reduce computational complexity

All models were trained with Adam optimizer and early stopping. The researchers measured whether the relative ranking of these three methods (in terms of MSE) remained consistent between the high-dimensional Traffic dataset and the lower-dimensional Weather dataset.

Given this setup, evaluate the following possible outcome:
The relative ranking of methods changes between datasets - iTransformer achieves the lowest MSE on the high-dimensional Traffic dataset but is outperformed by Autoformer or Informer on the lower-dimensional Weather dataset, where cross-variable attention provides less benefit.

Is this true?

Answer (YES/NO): NO